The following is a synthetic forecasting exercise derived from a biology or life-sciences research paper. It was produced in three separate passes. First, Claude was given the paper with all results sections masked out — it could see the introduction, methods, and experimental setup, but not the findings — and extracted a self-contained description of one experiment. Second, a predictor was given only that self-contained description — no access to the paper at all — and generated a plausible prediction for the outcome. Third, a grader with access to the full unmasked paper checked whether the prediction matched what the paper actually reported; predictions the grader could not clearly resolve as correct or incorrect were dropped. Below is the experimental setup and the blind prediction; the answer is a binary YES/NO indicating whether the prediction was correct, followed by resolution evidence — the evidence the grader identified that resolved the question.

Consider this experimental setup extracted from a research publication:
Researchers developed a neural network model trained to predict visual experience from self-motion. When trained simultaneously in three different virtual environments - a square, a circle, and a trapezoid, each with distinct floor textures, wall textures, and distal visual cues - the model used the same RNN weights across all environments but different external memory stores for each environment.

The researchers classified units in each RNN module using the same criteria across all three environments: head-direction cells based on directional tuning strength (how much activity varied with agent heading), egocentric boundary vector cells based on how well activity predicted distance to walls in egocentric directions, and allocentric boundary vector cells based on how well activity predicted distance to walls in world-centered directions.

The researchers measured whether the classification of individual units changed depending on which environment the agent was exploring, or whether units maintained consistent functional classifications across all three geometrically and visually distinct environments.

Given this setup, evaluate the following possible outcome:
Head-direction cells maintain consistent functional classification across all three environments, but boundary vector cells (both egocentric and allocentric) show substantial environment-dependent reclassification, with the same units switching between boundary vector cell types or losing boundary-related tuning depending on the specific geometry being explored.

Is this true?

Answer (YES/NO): NO